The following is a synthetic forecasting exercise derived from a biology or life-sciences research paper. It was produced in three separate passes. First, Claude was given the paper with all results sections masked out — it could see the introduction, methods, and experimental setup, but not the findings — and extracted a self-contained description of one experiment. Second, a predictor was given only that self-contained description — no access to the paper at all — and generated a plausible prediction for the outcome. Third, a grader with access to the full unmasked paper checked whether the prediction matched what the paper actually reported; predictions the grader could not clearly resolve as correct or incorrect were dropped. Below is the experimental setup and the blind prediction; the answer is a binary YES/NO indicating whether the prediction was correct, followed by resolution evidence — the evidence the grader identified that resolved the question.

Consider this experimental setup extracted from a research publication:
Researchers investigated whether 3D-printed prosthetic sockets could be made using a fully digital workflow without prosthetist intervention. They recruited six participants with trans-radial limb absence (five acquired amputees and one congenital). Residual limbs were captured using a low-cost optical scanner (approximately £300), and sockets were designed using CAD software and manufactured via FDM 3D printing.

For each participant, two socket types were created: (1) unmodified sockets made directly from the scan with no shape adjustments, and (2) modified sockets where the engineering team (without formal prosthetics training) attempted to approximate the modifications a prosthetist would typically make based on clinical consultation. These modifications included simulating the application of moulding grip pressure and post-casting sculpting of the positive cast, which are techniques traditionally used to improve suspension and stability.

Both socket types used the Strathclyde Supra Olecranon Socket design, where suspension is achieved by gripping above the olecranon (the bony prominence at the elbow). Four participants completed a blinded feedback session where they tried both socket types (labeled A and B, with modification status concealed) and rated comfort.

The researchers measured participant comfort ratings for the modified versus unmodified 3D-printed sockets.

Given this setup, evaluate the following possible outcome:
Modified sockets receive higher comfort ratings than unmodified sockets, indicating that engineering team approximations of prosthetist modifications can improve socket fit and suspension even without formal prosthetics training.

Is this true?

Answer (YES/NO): NO